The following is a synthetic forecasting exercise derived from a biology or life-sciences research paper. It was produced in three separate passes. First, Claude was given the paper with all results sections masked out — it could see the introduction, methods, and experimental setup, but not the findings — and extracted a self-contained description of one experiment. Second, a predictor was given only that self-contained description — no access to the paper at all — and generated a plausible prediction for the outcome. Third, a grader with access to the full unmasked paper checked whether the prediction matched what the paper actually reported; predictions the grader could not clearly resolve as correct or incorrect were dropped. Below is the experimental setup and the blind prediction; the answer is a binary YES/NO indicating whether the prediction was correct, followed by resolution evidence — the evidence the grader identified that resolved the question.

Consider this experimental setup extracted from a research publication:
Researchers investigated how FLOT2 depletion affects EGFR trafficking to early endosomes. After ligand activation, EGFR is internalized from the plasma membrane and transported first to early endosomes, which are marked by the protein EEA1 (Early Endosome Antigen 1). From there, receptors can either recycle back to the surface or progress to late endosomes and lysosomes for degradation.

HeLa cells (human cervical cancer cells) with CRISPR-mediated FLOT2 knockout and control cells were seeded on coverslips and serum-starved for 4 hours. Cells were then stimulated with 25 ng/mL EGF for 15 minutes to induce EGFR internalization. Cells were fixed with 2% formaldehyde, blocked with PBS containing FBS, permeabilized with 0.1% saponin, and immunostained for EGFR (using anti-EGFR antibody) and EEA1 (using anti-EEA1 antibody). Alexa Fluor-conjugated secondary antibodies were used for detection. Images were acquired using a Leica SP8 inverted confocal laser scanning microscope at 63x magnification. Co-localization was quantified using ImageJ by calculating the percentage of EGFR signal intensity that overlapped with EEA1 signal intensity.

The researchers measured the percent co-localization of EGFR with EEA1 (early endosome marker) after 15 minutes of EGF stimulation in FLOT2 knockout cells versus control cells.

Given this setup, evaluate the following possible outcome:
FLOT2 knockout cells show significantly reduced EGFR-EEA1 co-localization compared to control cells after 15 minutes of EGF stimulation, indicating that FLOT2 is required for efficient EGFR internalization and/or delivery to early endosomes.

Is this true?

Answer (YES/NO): NO